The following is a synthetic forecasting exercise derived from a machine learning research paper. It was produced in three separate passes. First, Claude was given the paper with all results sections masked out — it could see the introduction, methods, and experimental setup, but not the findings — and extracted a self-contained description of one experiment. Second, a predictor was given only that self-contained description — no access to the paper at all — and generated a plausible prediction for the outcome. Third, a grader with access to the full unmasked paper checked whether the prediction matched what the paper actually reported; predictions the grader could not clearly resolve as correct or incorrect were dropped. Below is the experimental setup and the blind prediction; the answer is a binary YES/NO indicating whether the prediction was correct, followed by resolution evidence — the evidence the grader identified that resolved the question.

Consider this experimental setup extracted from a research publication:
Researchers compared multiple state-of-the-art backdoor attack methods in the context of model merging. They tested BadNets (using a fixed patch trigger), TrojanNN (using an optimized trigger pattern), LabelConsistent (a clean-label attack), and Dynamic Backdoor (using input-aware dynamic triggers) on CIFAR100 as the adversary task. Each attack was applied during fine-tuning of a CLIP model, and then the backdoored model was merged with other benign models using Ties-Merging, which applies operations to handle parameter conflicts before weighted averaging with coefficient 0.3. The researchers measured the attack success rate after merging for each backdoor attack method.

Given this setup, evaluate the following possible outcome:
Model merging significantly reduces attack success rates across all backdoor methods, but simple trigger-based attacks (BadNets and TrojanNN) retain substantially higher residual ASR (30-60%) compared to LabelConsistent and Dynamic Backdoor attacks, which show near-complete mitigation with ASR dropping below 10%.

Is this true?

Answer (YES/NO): NO